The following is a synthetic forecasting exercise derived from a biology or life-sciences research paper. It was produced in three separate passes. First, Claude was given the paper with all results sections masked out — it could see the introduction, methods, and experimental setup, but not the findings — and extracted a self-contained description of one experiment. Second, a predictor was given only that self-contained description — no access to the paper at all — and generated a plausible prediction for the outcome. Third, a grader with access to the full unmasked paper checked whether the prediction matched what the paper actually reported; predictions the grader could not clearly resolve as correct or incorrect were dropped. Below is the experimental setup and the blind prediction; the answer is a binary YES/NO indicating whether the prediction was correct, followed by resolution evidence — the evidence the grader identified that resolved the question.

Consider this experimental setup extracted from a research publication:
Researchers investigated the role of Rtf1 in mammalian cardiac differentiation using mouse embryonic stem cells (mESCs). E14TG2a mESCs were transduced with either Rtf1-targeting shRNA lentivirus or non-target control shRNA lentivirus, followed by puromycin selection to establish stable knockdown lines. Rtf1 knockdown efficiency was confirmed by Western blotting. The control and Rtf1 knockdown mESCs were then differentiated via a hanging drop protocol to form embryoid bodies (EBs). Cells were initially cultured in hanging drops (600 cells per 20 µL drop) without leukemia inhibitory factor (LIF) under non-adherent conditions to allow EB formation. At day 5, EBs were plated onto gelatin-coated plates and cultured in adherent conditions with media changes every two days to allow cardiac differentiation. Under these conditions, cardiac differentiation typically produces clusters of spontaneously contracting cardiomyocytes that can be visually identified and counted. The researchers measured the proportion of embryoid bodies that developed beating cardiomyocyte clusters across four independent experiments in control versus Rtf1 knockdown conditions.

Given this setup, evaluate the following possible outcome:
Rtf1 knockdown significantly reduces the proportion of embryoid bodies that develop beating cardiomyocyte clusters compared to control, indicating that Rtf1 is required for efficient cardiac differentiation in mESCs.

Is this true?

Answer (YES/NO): YES